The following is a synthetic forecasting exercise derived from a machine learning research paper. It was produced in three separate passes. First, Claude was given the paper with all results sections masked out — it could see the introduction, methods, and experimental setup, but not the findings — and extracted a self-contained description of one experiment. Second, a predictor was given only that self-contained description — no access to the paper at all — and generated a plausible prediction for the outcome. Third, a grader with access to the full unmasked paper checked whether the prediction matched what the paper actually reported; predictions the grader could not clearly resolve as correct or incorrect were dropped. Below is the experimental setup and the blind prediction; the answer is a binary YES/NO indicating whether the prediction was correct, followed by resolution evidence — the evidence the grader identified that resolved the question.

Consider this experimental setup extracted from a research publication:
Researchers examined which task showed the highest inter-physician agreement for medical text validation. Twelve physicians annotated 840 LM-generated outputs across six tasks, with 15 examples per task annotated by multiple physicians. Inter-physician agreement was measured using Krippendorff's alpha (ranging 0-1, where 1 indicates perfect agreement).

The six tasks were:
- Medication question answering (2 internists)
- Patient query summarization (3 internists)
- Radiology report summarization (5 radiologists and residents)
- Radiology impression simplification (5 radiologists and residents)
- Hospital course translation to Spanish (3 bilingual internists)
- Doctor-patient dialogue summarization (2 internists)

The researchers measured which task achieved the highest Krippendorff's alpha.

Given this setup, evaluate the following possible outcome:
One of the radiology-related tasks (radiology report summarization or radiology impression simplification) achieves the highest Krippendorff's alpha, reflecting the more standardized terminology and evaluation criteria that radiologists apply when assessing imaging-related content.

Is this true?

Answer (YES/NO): NO